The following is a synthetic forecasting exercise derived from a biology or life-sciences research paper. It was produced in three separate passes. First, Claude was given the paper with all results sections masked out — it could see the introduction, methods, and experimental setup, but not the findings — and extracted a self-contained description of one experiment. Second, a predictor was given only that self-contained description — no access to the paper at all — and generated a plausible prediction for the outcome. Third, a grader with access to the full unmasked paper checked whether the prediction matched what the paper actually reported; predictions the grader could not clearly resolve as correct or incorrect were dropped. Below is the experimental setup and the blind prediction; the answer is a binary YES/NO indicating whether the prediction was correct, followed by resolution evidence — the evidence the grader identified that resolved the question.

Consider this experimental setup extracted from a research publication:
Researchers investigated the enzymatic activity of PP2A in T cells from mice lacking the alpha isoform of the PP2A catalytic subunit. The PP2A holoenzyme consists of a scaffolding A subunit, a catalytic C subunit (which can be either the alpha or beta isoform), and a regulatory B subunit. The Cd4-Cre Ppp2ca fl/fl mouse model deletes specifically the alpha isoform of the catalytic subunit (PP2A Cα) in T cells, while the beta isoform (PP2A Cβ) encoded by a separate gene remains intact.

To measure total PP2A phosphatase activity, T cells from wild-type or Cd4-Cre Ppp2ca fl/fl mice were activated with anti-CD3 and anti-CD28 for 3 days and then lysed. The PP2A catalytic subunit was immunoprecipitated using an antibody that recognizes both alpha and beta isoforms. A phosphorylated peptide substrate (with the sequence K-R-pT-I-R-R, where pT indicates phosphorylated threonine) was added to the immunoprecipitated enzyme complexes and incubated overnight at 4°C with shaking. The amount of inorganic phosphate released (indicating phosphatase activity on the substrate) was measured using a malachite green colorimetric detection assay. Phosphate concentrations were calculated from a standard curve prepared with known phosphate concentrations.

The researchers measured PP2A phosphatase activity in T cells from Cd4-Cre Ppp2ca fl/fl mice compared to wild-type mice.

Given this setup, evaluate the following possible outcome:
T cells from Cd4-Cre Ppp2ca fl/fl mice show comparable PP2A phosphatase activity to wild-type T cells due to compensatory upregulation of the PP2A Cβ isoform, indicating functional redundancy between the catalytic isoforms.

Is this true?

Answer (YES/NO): NO